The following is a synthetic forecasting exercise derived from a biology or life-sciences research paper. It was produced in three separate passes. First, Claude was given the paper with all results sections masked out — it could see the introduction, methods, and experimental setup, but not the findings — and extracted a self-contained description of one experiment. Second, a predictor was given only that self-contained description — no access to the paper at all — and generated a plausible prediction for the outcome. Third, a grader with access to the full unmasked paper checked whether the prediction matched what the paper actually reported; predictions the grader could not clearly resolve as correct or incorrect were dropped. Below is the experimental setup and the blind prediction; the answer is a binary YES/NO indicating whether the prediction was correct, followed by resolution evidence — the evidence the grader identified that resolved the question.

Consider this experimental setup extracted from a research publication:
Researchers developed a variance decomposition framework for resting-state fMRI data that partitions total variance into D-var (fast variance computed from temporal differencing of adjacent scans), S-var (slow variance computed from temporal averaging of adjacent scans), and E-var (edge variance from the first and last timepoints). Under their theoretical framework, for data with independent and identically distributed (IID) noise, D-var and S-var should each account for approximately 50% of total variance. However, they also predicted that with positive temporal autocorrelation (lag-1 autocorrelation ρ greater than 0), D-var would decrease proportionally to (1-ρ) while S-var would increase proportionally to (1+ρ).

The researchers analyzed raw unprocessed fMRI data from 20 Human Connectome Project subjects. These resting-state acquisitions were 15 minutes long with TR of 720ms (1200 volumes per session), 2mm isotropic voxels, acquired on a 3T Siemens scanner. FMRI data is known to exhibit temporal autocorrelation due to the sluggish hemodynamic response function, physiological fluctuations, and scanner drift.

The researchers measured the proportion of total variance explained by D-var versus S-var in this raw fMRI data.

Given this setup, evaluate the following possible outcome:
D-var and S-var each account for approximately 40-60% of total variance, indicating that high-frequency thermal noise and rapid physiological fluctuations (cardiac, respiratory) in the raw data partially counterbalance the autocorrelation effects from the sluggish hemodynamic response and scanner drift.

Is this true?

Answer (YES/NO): NO